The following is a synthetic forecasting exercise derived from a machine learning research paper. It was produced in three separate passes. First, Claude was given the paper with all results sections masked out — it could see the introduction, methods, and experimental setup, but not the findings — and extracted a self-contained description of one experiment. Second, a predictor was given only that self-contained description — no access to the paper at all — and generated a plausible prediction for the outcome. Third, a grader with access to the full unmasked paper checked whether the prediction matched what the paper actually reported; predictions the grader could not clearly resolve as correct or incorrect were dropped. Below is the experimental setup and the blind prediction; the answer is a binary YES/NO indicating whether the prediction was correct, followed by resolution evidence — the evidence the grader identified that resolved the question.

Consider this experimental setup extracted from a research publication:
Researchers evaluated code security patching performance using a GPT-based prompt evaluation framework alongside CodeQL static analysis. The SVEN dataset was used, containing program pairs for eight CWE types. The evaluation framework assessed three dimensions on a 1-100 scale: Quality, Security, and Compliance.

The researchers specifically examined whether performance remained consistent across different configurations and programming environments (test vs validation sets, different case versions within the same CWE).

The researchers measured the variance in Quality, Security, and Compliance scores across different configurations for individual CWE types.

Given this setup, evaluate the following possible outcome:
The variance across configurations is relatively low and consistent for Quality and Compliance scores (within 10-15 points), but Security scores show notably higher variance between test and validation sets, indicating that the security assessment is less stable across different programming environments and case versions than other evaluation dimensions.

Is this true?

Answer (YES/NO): NO